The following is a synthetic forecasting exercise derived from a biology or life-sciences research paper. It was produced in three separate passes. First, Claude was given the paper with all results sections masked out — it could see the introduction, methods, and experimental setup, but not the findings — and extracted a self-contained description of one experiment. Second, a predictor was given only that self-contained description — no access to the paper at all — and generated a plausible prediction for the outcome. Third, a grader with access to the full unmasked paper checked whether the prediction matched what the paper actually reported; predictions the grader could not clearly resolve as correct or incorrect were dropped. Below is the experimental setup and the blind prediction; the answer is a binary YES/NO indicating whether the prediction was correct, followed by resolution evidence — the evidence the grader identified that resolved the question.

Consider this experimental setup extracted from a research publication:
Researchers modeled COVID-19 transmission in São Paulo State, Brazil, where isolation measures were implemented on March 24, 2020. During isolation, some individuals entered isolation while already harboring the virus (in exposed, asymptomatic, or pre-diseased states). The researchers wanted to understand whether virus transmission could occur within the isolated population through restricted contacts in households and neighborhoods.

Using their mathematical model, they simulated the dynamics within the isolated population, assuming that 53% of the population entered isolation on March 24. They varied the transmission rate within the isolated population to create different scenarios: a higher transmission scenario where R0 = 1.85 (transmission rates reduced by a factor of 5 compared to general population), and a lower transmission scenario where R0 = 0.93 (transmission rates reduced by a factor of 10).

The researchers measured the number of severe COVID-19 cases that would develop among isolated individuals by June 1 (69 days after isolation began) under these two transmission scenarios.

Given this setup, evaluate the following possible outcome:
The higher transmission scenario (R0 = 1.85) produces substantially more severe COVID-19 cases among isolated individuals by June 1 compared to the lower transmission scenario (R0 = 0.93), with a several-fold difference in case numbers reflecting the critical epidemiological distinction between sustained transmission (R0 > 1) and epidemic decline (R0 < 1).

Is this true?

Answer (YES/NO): YES